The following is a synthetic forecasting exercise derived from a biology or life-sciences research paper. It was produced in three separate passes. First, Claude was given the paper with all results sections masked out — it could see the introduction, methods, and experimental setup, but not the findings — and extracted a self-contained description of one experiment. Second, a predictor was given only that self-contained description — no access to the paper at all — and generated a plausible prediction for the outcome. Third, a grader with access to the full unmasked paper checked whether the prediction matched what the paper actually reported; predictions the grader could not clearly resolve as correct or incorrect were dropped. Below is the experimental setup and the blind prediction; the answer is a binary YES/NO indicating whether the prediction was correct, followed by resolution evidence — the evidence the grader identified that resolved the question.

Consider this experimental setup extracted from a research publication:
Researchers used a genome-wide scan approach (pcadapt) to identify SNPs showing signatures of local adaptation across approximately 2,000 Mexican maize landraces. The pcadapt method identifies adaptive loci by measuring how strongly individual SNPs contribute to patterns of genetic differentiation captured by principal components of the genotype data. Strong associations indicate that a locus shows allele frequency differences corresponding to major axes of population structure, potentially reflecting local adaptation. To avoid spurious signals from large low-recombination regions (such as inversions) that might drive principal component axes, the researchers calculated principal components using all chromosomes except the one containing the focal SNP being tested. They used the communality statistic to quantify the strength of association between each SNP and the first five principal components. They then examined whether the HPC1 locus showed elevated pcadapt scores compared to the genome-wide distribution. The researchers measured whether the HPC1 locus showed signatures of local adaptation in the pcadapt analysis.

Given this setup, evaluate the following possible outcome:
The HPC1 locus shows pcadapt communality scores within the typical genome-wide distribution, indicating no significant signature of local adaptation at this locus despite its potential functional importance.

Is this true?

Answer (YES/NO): NO